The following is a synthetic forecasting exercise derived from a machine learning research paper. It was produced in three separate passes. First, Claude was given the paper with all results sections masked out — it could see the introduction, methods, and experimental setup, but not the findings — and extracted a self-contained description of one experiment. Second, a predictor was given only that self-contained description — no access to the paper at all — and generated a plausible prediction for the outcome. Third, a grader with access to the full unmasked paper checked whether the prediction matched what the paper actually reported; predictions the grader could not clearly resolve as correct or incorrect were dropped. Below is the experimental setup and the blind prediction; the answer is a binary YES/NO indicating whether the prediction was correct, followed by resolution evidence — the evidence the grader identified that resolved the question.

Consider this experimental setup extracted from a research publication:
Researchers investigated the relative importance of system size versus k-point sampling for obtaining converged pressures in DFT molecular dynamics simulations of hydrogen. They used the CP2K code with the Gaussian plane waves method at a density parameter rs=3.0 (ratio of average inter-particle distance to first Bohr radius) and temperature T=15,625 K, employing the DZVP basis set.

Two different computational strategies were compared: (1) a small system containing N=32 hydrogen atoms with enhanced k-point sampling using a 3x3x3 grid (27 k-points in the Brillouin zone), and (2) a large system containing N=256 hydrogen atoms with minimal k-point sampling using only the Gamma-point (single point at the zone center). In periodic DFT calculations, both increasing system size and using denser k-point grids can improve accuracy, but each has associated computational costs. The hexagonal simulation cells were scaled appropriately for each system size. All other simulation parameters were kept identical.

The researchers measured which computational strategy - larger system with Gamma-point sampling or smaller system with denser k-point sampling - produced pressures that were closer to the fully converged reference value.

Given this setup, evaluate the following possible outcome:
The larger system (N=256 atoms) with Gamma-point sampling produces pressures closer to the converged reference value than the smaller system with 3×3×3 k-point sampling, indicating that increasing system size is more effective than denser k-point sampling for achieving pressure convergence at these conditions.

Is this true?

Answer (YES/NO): YES